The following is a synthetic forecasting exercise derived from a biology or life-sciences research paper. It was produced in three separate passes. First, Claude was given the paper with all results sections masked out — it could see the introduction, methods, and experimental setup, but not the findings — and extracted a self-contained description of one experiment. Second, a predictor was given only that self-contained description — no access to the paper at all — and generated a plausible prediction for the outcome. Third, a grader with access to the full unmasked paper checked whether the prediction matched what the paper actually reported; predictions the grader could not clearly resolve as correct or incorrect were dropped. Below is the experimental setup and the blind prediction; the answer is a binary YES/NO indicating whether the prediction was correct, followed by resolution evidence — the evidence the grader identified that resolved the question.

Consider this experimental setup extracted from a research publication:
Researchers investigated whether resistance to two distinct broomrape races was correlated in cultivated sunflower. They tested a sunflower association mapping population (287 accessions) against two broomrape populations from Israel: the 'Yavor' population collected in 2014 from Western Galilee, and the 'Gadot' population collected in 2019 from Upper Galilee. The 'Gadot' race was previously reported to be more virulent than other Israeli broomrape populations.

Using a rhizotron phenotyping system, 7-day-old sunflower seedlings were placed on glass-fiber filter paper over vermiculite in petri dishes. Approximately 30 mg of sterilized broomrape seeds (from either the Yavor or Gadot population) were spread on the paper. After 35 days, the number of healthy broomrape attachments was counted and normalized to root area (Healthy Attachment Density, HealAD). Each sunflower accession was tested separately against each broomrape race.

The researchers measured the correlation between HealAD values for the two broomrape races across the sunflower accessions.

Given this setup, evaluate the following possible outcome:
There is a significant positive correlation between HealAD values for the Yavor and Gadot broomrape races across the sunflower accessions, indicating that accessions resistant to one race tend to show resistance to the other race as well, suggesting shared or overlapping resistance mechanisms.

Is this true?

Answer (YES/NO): NO